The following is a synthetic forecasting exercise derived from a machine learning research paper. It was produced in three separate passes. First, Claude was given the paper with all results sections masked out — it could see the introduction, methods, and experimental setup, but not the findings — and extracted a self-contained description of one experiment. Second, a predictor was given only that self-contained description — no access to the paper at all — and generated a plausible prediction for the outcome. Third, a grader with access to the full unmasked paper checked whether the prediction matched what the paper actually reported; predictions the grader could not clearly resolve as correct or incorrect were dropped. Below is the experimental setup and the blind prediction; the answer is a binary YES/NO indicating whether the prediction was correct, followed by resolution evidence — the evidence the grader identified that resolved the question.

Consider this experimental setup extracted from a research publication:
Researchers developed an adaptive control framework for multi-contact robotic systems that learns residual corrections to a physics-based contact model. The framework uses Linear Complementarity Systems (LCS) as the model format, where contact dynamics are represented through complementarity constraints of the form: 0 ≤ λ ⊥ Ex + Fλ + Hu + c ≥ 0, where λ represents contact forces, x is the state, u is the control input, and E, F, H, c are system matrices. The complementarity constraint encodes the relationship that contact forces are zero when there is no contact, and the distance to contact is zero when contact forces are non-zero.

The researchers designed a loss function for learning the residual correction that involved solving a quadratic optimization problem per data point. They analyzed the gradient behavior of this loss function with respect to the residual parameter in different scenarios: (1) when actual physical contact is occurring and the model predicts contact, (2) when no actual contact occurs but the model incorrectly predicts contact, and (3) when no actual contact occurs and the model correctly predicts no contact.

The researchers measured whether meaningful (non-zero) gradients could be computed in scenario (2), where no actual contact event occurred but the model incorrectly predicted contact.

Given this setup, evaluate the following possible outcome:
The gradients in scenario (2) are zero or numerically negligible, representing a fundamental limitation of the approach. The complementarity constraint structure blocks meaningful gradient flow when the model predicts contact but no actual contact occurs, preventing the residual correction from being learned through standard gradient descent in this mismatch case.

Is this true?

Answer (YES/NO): NO